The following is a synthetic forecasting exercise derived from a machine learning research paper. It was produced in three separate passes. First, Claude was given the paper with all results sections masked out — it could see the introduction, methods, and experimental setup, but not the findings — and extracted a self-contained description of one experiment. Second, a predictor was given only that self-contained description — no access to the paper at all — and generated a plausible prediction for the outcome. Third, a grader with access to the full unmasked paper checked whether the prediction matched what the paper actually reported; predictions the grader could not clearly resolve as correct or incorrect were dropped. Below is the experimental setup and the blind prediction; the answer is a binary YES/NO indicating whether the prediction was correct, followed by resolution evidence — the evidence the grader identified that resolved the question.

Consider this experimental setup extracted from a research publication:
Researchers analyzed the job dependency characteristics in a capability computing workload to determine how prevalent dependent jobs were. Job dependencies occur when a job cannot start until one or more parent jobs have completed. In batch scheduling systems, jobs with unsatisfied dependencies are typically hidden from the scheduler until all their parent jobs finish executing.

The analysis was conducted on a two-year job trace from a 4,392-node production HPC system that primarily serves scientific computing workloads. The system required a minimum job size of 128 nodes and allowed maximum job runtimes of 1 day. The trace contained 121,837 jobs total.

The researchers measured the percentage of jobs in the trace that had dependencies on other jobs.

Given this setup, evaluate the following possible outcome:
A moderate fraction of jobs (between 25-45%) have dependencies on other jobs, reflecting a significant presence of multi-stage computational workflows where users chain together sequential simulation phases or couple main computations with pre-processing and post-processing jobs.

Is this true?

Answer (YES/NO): NO